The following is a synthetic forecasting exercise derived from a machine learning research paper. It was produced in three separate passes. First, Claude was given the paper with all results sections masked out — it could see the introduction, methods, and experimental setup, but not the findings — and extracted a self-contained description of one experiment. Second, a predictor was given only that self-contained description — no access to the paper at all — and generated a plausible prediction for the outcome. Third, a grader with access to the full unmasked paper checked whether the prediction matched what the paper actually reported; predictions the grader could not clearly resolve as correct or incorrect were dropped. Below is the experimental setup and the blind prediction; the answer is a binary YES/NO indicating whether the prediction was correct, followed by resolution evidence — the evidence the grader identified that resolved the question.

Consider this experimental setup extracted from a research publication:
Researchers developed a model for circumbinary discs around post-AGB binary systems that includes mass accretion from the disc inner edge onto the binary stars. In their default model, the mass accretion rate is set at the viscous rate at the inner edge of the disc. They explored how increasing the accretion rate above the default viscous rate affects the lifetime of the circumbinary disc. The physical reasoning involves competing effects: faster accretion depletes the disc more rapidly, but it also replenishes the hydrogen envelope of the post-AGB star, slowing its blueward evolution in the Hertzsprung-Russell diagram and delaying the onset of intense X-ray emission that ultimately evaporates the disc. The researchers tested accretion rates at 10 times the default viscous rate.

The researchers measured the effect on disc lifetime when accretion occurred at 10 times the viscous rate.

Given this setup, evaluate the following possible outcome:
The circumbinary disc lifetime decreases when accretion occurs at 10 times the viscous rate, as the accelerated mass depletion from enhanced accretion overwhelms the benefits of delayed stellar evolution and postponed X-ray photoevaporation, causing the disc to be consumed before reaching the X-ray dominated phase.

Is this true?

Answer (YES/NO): NO